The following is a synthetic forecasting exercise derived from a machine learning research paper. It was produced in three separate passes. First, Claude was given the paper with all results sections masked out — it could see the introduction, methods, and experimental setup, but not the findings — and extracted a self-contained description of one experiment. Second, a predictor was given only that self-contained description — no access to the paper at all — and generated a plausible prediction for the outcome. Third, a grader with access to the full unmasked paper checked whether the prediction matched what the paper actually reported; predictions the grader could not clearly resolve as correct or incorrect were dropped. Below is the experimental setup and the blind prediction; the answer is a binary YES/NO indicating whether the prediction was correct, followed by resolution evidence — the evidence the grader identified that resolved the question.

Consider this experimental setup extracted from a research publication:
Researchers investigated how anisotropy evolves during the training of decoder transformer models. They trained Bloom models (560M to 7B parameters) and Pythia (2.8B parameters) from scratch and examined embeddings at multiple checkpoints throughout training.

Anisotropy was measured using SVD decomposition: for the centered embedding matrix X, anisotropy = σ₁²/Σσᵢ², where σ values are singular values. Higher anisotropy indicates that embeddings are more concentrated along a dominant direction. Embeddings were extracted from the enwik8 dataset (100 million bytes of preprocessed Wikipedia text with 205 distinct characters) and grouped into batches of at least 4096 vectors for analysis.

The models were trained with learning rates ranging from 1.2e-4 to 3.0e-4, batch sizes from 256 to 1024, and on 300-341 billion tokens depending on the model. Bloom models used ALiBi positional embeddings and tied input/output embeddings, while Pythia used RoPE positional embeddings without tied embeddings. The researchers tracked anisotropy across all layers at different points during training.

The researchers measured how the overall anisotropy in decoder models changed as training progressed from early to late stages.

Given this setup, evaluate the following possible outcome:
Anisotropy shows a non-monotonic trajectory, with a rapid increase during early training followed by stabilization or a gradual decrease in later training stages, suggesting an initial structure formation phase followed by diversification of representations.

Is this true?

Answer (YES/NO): NO